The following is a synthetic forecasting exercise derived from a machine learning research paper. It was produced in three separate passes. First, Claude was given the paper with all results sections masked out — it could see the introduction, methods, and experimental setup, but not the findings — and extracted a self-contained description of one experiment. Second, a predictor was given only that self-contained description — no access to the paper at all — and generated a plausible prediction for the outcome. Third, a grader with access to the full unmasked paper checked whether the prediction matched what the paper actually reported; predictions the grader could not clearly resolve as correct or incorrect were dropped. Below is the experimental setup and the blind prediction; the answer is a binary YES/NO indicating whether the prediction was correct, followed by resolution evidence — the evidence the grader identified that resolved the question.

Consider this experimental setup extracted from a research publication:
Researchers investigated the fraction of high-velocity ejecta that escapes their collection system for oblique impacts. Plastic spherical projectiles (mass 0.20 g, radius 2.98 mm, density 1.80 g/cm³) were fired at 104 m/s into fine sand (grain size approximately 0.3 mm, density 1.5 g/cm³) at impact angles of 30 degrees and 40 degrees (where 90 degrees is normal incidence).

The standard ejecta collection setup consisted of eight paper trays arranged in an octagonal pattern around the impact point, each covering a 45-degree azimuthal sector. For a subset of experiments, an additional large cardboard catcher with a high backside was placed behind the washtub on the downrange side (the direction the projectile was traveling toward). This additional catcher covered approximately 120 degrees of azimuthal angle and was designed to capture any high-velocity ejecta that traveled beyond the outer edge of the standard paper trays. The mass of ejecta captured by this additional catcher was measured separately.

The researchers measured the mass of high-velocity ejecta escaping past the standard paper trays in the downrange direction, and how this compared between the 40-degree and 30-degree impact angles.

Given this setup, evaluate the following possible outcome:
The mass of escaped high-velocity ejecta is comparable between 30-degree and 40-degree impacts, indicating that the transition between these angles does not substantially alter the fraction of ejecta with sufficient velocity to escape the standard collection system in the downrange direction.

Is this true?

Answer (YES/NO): NO